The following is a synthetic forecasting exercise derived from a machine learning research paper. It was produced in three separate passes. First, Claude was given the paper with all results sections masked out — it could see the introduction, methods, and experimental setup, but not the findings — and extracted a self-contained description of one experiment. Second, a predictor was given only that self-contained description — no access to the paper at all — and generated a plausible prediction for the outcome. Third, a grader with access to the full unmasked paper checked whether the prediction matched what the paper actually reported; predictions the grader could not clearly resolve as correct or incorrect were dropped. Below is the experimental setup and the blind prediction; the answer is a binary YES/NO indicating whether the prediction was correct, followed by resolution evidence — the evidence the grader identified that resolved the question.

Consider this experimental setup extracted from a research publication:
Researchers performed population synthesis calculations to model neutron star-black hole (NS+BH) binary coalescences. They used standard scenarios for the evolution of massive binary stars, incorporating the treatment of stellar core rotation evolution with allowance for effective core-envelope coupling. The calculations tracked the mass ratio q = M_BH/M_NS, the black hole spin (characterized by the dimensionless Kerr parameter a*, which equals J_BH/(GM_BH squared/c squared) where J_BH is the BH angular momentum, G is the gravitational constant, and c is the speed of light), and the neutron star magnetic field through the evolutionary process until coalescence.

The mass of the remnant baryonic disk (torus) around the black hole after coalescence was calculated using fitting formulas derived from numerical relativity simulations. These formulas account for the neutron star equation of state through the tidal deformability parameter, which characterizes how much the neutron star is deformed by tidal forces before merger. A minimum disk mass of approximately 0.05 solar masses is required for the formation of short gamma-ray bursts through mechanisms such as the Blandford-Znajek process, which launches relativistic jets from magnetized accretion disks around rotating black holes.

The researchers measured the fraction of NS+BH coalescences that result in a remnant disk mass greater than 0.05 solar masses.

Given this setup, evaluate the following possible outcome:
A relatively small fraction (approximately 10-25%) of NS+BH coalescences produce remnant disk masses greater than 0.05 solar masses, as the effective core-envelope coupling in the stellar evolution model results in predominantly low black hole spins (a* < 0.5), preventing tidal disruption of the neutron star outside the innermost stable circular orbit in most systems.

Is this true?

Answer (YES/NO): NO